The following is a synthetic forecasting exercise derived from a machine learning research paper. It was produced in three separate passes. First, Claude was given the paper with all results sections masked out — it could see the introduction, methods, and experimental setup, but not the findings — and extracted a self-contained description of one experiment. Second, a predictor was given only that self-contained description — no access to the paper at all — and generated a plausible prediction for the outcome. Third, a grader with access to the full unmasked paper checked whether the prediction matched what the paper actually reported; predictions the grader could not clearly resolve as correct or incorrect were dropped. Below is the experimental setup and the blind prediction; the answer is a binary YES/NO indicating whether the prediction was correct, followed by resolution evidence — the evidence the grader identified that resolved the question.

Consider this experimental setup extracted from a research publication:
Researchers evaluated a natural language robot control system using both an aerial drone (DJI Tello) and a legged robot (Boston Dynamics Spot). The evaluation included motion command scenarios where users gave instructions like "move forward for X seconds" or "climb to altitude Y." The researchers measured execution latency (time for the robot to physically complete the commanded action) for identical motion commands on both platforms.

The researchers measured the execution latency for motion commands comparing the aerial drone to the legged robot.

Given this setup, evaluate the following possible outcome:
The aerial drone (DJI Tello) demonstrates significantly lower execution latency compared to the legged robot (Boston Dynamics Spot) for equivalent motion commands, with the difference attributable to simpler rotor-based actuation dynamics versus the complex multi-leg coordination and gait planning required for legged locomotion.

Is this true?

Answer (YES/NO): YES